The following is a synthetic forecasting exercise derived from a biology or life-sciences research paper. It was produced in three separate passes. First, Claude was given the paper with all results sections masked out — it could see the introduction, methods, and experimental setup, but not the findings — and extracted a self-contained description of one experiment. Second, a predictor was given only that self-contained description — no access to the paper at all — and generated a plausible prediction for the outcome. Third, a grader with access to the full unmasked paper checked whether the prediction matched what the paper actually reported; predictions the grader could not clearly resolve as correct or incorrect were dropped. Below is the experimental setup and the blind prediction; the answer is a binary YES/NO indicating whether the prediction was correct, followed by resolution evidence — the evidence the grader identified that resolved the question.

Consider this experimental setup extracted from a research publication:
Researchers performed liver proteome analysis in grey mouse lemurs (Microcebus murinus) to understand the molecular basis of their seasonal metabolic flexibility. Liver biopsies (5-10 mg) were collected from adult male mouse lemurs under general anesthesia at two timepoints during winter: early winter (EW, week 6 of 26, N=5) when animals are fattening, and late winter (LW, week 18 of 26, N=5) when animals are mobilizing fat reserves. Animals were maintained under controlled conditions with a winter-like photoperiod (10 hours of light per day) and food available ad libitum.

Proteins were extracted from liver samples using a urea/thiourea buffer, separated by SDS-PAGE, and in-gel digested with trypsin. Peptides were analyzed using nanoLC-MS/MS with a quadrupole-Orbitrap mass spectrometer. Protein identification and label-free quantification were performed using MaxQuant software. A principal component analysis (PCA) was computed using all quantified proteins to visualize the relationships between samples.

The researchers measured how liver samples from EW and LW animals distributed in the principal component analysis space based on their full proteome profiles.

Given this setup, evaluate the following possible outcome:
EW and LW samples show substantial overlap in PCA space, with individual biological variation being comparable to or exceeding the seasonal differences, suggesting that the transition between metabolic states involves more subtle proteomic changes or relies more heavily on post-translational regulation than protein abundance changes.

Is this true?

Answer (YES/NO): NO